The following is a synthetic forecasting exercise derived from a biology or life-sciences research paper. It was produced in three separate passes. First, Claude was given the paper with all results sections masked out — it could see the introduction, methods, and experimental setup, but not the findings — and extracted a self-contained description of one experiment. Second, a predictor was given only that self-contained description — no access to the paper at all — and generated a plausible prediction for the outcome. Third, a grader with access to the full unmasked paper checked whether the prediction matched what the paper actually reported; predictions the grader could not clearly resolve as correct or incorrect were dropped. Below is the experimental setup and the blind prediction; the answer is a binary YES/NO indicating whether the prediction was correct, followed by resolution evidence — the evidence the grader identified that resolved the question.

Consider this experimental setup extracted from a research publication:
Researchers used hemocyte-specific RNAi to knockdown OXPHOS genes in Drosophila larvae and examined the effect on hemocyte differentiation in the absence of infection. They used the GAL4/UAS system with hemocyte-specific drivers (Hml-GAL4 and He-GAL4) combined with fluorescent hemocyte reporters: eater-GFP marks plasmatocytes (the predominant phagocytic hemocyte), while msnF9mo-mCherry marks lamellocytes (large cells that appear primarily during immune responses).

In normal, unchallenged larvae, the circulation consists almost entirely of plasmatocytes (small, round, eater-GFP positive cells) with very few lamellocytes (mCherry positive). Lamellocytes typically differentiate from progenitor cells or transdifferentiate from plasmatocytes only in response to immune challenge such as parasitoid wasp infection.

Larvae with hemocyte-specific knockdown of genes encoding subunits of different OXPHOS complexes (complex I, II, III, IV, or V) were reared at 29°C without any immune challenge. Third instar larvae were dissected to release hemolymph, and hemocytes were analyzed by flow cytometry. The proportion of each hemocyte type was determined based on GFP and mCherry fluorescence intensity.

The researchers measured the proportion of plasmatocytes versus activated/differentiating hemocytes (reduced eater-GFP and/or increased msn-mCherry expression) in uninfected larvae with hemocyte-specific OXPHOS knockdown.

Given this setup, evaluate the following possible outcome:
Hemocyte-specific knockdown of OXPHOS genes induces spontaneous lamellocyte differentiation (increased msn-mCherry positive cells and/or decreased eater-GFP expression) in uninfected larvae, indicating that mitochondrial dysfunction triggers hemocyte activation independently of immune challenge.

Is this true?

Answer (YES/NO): YES